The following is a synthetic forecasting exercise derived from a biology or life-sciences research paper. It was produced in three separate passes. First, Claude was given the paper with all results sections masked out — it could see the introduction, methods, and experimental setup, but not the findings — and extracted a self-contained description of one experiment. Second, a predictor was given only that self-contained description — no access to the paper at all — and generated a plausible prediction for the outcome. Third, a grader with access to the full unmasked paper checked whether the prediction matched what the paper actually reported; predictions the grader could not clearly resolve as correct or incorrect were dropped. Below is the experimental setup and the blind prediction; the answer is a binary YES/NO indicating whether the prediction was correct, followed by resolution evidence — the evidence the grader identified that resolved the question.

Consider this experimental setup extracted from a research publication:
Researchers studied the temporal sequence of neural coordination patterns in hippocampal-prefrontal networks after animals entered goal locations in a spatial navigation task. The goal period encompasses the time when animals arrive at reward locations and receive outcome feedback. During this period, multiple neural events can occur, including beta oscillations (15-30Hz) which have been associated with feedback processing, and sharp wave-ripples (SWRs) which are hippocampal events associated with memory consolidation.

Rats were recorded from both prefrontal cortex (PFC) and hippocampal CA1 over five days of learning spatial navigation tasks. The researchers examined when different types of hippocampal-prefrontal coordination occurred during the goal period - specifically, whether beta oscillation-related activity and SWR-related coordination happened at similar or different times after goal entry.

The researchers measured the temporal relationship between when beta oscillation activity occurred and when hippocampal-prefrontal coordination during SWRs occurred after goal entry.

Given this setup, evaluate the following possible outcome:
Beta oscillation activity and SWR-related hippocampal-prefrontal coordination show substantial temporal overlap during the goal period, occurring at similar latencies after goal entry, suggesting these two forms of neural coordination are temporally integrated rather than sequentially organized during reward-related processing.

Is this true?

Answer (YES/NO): NO